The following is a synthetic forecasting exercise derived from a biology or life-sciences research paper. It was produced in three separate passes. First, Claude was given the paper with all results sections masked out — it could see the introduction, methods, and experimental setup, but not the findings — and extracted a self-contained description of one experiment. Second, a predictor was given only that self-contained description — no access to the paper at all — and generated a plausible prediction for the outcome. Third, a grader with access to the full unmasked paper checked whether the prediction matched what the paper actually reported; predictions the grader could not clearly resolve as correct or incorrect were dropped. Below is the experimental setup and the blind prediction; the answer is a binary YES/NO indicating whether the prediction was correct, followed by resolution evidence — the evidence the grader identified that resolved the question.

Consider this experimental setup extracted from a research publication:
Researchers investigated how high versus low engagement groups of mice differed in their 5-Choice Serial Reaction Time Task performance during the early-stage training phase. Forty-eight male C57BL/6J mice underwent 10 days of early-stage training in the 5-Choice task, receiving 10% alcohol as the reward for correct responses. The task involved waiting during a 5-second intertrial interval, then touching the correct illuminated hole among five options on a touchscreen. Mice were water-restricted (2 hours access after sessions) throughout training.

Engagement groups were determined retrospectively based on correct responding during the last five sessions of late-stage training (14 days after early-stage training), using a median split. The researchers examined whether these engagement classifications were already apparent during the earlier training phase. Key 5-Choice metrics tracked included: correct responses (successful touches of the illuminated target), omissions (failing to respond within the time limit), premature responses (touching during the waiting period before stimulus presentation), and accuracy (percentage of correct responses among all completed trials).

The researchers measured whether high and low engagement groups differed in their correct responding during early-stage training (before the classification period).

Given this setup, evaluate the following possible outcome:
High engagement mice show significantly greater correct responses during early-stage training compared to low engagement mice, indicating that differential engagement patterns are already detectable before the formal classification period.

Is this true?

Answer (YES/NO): YES